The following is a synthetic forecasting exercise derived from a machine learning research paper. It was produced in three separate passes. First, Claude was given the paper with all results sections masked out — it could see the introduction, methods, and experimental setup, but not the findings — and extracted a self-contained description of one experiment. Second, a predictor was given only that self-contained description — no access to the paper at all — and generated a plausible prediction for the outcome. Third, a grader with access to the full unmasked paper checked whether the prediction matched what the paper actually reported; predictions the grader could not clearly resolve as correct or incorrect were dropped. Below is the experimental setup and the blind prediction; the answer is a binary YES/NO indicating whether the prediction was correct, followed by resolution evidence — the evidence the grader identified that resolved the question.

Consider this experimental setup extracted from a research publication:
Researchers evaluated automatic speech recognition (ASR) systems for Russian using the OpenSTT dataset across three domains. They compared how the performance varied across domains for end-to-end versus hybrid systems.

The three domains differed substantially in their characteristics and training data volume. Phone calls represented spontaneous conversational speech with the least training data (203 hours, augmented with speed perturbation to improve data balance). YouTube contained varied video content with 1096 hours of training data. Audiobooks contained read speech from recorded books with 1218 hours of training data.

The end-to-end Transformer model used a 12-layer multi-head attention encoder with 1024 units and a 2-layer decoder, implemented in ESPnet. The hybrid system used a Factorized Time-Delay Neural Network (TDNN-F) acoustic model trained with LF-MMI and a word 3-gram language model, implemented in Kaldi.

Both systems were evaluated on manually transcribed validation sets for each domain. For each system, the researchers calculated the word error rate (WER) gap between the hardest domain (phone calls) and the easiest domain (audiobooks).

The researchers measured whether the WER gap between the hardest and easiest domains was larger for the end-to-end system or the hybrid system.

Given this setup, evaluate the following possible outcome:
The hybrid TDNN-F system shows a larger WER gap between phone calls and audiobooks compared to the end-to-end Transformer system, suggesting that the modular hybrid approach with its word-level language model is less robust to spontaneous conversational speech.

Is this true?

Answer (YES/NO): NO